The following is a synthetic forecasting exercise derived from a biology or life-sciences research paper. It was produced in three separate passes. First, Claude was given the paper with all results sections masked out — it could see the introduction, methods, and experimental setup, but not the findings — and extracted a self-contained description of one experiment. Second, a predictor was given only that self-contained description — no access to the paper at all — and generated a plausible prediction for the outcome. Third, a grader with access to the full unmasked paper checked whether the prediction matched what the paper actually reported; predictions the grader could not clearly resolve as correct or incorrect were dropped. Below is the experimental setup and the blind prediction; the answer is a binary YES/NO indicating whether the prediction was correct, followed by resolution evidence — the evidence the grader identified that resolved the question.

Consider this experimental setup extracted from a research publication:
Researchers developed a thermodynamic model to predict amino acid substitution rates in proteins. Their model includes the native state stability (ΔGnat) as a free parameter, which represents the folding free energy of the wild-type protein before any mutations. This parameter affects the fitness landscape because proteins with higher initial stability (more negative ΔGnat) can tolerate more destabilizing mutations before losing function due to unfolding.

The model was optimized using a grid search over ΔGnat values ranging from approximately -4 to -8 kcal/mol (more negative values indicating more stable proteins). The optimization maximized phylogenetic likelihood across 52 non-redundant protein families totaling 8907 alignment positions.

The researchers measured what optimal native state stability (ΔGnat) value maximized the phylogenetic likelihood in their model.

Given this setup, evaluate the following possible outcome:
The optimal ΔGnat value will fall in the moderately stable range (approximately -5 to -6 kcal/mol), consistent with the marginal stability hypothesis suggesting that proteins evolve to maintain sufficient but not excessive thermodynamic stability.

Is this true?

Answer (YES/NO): YES